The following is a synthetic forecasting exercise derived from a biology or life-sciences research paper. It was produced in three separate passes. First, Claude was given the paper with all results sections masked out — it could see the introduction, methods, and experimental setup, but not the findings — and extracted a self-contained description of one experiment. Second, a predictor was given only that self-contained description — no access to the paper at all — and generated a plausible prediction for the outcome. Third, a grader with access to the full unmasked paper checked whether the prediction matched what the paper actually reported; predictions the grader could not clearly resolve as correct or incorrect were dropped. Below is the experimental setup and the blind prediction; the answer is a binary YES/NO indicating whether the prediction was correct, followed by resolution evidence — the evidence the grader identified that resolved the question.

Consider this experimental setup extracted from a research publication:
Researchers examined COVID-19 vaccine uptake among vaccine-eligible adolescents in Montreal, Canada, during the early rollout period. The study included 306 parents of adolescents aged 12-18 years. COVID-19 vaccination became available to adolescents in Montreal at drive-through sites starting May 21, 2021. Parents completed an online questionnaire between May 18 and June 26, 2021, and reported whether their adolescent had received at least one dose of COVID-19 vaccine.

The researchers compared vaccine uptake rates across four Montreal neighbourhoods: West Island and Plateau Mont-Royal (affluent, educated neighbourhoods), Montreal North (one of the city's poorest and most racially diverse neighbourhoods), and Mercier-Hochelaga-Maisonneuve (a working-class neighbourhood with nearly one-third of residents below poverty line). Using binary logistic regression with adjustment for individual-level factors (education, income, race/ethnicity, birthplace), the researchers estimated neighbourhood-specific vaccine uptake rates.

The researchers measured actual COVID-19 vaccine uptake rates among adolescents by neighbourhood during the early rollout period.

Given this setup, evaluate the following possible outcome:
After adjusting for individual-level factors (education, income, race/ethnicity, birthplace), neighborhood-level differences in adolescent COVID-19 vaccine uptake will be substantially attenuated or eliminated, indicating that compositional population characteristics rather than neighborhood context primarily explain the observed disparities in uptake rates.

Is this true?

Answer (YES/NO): NO